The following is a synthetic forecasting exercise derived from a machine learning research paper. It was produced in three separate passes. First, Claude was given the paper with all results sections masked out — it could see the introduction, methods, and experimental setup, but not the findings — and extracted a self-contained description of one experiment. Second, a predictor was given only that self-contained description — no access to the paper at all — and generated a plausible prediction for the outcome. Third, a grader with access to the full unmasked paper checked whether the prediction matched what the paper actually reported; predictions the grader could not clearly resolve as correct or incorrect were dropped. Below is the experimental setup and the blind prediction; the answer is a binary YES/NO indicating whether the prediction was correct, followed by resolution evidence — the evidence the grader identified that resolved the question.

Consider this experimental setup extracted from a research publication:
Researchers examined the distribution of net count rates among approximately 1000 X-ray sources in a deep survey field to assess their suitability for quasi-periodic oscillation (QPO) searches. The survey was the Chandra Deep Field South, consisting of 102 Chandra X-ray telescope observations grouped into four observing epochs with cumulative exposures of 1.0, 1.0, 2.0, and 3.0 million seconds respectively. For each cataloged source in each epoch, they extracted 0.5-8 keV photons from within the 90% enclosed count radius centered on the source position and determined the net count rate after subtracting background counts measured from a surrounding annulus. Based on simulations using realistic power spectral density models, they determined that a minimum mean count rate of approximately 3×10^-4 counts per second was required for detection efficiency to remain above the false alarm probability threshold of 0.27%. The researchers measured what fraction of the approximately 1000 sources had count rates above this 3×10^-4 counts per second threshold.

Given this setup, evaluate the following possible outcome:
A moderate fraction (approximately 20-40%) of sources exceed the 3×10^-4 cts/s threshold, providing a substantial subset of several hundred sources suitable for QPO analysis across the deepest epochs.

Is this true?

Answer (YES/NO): NO